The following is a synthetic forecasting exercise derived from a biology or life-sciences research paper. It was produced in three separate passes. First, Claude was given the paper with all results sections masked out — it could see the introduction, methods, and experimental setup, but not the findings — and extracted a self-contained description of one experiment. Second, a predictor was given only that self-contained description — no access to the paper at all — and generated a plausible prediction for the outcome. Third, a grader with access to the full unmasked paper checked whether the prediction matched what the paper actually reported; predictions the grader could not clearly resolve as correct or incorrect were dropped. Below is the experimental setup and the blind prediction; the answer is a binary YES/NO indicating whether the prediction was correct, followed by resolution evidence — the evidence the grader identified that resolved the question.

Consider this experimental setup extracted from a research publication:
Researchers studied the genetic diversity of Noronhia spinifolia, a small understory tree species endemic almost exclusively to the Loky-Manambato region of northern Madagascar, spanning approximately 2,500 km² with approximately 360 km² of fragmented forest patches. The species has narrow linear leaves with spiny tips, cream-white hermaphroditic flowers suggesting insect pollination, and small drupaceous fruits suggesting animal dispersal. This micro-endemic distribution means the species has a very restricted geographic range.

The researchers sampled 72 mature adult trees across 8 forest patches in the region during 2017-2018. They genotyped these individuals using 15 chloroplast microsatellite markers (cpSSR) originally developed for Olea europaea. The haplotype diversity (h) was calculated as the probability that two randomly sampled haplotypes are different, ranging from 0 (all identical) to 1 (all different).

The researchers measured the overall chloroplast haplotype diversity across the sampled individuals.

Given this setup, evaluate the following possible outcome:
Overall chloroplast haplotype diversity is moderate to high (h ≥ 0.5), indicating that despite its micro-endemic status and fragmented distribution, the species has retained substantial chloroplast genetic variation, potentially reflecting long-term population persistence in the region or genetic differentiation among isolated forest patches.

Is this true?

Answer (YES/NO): YES